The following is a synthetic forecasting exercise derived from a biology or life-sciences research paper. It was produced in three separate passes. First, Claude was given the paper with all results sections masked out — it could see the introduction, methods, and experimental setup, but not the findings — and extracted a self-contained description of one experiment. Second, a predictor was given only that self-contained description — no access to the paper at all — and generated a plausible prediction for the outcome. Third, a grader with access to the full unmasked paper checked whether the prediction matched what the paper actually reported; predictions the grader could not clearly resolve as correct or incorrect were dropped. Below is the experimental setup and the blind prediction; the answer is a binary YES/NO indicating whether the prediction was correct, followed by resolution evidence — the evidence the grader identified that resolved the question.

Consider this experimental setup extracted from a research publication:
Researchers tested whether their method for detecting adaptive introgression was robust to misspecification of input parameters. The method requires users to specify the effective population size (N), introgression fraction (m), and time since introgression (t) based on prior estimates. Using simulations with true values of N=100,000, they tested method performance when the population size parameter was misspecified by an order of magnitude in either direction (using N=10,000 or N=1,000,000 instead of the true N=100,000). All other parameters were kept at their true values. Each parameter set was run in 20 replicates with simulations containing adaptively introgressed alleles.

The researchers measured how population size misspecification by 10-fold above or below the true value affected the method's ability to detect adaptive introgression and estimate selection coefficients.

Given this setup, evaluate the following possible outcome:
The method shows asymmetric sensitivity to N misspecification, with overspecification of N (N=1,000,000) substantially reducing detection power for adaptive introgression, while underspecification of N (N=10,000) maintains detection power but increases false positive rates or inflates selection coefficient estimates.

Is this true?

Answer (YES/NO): NO